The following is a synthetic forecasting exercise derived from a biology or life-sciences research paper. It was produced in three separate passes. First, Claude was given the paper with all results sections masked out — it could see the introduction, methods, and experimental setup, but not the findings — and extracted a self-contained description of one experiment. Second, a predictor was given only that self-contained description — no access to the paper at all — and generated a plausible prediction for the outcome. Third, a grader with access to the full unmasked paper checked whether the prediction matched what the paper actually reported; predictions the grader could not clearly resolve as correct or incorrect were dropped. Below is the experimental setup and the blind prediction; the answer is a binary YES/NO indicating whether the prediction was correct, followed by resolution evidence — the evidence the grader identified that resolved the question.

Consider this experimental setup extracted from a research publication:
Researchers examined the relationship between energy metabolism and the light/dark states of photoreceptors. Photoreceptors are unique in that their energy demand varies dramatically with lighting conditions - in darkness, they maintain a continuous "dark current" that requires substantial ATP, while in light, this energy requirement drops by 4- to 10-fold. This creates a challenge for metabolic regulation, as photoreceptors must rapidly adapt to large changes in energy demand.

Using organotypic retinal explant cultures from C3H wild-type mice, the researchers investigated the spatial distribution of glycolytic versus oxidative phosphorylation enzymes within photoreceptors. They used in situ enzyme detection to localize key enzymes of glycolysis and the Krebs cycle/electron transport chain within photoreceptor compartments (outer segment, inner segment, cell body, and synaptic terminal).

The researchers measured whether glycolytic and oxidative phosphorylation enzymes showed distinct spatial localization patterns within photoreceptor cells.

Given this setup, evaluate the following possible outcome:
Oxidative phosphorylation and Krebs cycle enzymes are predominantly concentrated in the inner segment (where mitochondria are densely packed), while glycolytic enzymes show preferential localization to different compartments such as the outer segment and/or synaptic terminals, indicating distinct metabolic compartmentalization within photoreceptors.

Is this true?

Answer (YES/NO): NO